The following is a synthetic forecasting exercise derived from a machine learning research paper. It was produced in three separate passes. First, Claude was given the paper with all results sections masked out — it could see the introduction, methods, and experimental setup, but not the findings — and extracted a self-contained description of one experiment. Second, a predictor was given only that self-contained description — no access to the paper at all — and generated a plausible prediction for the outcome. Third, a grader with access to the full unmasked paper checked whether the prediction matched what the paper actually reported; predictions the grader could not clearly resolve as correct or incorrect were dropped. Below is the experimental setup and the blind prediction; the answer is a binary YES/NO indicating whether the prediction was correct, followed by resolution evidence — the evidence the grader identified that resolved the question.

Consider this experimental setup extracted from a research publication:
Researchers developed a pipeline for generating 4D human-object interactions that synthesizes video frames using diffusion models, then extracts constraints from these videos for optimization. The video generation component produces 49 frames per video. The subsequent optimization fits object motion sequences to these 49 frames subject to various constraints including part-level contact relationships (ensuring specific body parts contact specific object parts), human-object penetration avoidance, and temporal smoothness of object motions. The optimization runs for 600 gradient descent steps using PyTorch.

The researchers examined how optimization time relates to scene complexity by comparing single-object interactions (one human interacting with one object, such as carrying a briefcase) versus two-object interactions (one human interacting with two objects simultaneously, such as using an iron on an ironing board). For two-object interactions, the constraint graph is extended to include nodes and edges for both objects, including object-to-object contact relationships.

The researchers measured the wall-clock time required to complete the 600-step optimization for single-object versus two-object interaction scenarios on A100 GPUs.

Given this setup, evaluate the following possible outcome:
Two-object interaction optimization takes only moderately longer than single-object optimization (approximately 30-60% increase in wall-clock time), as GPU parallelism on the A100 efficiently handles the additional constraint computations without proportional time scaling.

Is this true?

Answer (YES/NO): NO